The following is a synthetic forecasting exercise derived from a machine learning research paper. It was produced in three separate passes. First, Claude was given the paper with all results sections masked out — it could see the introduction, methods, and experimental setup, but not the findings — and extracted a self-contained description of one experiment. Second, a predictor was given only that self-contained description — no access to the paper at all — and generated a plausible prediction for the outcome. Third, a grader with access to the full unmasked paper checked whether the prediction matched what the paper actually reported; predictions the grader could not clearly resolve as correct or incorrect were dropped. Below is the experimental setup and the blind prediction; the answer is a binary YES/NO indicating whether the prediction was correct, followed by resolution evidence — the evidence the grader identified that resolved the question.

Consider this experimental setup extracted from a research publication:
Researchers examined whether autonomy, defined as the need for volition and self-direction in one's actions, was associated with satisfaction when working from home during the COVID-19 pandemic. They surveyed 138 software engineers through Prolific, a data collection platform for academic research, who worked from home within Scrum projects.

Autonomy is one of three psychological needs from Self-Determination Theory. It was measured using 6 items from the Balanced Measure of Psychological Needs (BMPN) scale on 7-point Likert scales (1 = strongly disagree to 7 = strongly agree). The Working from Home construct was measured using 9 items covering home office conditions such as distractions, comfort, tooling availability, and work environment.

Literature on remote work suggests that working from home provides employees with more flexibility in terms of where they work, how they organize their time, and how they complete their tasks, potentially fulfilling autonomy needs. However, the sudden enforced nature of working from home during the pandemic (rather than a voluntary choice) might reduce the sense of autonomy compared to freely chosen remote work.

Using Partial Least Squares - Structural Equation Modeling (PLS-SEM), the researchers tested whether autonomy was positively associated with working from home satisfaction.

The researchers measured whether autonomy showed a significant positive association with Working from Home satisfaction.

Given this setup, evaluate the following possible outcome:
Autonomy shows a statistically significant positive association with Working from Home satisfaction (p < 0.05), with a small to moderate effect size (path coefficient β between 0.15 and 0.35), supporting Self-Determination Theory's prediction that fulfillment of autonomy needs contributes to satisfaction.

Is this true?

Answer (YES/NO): YES